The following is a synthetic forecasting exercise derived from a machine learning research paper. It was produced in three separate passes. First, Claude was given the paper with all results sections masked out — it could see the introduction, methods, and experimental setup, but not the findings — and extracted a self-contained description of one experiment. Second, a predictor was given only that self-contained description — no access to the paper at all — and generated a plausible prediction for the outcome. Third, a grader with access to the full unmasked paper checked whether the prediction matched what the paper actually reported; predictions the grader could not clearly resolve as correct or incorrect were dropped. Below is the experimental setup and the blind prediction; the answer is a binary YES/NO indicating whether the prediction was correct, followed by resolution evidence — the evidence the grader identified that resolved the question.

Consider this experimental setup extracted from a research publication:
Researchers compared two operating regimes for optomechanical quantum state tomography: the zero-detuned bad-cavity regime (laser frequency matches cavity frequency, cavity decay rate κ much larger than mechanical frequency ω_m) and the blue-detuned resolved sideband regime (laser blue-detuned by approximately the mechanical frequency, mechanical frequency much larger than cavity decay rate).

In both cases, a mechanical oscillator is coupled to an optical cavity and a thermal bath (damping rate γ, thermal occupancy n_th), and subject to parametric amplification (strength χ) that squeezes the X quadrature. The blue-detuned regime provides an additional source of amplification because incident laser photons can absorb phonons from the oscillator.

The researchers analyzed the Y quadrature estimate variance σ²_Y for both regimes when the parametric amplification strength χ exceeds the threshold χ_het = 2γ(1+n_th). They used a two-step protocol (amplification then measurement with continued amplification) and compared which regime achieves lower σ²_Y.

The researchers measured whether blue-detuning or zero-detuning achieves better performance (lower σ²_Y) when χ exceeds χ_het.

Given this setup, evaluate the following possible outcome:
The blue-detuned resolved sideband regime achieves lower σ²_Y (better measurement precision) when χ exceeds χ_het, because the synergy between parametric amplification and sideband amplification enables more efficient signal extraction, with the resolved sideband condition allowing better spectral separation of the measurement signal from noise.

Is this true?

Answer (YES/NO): YES